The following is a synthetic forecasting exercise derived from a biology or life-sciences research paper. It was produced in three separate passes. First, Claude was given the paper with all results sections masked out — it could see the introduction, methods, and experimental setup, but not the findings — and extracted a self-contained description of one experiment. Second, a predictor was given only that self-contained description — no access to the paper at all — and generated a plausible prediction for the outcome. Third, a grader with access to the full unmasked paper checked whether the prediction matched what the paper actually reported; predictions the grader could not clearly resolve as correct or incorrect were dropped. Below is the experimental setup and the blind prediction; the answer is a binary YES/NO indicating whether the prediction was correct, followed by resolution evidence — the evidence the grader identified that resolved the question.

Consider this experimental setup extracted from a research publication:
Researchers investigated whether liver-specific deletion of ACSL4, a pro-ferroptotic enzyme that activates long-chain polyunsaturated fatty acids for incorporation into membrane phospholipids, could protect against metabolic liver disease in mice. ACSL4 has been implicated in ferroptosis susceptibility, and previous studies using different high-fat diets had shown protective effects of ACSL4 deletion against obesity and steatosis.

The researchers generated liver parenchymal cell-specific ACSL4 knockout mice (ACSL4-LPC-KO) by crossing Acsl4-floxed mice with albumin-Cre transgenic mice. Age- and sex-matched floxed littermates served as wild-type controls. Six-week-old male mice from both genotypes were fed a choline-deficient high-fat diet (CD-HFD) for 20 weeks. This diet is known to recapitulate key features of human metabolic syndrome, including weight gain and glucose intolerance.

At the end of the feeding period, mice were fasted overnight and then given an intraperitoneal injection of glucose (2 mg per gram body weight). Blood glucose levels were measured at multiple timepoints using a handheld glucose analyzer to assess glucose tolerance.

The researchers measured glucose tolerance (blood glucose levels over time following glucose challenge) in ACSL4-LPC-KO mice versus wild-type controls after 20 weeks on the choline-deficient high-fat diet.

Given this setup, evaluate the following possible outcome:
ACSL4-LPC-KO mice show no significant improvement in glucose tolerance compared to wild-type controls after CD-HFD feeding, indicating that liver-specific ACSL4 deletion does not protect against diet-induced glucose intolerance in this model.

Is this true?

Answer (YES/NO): YES